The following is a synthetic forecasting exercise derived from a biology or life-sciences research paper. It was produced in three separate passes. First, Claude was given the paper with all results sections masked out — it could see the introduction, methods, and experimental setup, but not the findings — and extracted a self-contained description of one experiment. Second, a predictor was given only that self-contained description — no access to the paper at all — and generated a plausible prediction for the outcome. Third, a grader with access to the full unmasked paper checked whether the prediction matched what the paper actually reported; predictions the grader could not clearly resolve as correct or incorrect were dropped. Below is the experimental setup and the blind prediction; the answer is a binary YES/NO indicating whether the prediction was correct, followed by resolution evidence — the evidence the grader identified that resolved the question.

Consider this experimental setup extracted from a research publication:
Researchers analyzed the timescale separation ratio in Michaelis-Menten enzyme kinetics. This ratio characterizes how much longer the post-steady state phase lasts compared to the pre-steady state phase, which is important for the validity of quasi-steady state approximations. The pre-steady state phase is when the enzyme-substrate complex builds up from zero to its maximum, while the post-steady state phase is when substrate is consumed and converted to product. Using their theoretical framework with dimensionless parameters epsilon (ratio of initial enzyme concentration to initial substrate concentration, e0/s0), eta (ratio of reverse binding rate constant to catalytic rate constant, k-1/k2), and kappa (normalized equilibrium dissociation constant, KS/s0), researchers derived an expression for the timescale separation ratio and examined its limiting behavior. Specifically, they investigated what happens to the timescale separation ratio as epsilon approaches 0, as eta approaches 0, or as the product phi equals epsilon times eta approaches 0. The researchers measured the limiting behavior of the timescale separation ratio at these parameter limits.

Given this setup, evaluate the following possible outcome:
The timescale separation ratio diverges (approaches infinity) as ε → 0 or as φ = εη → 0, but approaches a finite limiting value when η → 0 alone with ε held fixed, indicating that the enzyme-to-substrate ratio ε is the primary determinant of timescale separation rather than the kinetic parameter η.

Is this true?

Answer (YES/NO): NO